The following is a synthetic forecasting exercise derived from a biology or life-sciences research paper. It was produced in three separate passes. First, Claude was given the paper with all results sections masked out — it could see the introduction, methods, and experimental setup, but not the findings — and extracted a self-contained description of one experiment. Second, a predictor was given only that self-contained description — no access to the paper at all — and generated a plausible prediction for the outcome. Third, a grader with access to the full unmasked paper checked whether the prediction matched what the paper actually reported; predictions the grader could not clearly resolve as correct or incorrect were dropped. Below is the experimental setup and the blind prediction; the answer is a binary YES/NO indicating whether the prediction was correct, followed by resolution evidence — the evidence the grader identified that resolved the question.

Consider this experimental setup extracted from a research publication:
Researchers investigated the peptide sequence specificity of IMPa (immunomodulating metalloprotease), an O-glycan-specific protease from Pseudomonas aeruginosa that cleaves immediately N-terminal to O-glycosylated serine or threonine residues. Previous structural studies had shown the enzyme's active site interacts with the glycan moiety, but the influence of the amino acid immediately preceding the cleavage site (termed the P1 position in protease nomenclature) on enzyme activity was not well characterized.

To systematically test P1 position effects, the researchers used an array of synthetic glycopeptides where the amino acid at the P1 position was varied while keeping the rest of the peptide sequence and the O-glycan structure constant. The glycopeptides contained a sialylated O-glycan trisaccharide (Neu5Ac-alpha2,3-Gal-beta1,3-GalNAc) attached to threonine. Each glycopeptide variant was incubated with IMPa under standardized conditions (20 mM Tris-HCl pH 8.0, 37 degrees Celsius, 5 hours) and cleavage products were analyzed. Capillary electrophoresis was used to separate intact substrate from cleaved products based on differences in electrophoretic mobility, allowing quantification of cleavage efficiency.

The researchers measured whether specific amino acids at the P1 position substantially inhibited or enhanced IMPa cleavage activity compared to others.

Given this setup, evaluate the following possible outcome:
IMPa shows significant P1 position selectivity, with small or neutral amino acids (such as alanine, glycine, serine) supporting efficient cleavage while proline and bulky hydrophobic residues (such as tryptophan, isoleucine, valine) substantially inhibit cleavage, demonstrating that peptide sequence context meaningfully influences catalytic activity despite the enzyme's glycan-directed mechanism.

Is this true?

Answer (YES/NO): NO